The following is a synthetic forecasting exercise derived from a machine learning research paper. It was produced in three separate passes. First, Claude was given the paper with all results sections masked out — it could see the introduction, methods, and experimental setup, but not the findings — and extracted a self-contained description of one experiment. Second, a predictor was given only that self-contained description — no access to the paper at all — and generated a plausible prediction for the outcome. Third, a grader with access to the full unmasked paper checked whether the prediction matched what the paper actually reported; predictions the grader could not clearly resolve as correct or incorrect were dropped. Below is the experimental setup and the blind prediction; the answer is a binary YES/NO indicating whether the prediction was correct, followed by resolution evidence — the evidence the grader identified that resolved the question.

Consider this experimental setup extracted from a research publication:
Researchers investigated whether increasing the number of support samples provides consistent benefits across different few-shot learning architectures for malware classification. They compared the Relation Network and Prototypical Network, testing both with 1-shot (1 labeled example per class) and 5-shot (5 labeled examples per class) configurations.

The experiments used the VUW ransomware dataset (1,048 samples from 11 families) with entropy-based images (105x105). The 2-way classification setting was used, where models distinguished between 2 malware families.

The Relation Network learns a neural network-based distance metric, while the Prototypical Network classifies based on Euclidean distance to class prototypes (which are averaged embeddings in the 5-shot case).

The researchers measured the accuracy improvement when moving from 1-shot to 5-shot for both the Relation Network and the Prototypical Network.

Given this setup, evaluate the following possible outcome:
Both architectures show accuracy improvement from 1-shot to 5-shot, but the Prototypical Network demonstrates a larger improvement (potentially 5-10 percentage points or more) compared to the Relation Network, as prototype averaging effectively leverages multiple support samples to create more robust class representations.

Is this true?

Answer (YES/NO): NO